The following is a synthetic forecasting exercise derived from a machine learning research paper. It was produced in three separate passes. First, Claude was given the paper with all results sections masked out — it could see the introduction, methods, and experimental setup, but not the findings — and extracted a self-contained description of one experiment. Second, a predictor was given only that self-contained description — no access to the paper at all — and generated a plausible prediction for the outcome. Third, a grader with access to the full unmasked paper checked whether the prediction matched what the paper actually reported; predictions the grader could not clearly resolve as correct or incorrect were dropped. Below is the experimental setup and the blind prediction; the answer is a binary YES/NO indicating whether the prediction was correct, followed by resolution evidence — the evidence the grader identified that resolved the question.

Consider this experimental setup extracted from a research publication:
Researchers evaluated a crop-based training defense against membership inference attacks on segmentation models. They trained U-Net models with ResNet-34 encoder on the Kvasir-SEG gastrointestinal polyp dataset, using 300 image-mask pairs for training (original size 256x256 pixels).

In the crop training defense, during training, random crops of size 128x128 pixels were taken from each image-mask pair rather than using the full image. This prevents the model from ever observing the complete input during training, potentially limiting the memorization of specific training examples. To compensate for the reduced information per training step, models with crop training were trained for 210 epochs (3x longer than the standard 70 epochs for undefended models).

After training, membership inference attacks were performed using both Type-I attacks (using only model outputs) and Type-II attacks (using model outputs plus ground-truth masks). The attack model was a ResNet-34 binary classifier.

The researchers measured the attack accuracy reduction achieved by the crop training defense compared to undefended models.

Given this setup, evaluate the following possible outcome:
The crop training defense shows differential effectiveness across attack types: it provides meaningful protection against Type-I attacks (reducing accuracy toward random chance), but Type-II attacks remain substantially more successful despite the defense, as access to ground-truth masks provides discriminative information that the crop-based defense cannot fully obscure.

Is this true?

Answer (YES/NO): NO